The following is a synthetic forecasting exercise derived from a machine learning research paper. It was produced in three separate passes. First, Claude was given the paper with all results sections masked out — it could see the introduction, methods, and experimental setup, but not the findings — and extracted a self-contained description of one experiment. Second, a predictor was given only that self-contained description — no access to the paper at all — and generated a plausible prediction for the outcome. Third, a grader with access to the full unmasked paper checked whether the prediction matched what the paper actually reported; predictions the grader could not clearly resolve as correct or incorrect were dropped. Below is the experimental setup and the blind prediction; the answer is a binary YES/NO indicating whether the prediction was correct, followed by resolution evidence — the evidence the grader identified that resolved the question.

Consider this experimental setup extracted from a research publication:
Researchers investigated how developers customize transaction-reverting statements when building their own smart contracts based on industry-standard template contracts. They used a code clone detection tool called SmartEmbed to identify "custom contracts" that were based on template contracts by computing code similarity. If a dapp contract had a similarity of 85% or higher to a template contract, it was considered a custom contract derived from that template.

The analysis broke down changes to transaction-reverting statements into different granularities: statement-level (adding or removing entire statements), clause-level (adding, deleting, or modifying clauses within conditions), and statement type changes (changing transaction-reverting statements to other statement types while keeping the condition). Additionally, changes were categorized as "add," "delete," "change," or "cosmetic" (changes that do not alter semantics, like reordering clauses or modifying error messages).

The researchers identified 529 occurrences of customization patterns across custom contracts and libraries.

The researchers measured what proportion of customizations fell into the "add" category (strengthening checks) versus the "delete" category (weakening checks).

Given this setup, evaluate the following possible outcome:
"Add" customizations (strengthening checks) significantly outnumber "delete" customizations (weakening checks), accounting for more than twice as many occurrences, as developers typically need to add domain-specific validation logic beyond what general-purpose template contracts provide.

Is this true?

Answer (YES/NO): NO